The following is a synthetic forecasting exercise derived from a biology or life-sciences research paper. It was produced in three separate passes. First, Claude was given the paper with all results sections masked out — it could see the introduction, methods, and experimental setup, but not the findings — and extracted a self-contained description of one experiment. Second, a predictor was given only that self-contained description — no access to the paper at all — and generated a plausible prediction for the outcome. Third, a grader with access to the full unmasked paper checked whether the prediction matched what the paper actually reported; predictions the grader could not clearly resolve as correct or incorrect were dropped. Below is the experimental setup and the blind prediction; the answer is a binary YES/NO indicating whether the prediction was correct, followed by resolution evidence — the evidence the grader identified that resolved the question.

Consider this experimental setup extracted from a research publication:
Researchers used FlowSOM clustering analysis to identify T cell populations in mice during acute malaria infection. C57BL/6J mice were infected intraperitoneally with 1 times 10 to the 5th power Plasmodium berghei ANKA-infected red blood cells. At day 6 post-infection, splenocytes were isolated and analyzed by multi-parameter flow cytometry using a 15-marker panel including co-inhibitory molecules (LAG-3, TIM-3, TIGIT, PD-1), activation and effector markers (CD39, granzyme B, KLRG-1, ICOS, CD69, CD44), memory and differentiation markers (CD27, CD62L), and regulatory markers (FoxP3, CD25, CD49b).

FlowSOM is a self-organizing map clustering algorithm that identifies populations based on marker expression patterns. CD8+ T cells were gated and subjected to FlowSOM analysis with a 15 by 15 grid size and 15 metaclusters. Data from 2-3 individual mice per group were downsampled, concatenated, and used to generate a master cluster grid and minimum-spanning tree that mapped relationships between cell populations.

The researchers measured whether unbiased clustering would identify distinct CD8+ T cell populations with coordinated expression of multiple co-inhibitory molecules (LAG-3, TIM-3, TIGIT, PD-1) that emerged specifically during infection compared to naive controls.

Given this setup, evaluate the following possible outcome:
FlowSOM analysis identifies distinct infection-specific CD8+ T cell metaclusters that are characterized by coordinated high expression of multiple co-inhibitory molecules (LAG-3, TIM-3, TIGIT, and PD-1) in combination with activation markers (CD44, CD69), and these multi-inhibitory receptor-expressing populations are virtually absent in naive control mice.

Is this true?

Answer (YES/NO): YES